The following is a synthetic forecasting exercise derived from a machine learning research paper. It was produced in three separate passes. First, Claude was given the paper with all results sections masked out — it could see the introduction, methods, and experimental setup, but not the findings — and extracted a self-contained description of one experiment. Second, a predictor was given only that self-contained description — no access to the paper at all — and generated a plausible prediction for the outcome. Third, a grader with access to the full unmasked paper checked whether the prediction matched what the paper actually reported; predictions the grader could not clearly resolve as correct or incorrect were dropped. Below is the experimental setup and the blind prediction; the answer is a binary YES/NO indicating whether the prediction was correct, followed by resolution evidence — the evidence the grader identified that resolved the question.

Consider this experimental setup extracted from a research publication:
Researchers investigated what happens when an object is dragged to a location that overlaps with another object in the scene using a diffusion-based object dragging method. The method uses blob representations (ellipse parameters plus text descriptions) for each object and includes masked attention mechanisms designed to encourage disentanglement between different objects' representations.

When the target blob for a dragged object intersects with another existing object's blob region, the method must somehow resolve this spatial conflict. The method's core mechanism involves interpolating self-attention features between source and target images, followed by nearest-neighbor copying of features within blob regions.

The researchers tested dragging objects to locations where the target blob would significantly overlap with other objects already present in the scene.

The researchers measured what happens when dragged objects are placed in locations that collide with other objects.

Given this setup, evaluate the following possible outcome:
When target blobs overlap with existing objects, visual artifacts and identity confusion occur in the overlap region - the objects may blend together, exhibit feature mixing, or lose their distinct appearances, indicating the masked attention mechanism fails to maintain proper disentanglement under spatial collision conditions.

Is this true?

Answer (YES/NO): YES